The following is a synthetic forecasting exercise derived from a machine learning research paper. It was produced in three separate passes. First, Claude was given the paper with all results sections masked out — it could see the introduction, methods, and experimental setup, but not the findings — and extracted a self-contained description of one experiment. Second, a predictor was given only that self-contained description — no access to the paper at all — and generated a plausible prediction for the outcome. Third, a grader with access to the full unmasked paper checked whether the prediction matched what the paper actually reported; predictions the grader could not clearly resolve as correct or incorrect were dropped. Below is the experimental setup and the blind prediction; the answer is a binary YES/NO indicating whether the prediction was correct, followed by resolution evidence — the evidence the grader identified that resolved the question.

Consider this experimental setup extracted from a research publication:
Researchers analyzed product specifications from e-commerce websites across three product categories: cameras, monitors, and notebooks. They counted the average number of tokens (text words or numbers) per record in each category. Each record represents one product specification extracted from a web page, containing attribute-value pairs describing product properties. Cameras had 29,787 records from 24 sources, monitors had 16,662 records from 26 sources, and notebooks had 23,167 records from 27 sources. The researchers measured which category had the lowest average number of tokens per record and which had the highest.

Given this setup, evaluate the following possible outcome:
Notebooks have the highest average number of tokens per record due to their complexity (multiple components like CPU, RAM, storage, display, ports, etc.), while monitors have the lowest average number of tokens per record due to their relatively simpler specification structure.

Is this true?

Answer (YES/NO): YES